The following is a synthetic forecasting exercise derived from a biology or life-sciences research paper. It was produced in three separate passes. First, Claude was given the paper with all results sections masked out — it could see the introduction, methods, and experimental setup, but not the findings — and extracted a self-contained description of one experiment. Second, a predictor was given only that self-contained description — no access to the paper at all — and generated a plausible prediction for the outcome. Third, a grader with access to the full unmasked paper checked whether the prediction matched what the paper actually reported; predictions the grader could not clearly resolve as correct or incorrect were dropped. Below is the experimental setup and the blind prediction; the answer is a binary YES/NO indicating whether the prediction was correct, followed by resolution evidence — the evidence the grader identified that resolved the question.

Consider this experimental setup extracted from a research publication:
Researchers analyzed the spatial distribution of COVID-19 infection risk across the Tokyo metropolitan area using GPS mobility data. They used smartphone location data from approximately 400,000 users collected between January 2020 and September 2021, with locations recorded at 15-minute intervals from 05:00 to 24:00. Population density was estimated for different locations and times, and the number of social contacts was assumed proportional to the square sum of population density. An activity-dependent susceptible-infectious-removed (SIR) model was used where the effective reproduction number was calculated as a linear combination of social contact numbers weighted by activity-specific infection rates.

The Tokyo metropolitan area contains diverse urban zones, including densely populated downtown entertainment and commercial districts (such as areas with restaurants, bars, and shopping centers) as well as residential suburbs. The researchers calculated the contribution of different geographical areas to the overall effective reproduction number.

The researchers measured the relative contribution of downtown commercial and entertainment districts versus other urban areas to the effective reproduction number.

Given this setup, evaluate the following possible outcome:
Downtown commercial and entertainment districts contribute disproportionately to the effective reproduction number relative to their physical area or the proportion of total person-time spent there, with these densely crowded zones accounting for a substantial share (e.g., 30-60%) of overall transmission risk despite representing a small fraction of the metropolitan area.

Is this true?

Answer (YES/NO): YES